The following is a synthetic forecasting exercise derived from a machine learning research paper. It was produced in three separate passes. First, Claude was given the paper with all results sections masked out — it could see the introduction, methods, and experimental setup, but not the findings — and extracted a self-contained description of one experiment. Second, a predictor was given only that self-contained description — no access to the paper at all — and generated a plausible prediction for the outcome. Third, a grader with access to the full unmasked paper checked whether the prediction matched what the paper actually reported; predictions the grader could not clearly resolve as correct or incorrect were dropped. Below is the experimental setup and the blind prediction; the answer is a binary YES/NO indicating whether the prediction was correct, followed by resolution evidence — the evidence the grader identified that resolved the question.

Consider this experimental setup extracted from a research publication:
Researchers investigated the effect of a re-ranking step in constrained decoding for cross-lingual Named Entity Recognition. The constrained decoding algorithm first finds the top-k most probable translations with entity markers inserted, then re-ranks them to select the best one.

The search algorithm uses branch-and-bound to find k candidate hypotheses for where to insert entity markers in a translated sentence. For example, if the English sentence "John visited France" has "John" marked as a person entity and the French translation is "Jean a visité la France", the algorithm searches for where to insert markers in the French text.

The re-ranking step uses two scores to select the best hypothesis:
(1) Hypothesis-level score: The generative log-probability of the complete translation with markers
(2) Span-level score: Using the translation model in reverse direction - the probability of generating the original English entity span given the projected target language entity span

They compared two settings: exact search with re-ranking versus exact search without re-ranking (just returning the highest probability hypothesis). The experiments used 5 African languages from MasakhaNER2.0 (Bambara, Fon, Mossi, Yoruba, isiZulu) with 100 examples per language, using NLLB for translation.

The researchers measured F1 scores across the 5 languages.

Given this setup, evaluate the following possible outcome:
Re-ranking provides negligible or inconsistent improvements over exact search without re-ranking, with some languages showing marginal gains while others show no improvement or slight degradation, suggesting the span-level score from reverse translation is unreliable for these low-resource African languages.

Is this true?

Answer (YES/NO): NO